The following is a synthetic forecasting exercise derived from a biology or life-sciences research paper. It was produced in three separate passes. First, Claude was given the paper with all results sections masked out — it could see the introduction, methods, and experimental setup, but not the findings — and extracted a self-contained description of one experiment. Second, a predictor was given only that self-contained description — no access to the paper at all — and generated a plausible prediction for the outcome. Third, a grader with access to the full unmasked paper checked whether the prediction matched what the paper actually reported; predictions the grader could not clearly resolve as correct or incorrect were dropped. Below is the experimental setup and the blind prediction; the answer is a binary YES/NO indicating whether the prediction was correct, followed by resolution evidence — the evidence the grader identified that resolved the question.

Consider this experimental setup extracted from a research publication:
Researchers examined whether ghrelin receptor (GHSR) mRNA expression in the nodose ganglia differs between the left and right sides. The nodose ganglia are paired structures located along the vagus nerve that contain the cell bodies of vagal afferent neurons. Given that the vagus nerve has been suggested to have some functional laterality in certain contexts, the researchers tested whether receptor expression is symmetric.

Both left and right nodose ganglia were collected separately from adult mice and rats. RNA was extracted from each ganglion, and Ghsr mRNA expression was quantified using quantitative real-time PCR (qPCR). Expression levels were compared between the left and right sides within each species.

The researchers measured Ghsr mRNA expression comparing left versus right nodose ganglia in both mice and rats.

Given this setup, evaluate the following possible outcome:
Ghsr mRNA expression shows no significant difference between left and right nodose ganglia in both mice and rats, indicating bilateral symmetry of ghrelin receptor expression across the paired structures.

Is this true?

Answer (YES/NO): YES